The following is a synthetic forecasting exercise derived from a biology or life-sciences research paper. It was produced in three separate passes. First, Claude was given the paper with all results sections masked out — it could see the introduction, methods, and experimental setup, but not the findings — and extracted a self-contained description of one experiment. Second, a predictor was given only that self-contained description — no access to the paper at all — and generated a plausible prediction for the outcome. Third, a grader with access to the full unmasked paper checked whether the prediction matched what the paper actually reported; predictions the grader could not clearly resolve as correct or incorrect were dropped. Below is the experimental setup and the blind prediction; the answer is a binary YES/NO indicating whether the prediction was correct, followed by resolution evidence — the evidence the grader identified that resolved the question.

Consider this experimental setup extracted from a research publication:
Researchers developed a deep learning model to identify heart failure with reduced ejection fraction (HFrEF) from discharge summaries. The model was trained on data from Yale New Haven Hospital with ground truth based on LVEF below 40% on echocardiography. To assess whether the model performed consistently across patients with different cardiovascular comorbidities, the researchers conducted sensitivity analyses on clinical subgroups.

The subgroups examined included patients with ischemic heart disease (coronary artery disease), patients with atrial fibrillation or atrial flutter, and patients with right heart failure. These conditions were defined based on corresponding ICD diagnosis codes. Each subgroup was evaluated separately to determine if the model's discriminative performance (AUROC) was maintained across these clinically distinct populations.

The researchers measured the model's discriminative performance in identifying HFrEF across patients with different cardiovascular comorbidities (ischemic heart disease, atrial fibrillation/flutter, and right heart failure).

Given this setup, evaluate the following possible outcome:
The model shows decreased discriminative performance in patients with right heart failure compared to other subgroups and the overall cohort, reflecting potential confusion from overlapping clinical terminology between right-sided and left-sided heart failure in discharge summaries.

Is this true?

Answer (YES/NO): NO